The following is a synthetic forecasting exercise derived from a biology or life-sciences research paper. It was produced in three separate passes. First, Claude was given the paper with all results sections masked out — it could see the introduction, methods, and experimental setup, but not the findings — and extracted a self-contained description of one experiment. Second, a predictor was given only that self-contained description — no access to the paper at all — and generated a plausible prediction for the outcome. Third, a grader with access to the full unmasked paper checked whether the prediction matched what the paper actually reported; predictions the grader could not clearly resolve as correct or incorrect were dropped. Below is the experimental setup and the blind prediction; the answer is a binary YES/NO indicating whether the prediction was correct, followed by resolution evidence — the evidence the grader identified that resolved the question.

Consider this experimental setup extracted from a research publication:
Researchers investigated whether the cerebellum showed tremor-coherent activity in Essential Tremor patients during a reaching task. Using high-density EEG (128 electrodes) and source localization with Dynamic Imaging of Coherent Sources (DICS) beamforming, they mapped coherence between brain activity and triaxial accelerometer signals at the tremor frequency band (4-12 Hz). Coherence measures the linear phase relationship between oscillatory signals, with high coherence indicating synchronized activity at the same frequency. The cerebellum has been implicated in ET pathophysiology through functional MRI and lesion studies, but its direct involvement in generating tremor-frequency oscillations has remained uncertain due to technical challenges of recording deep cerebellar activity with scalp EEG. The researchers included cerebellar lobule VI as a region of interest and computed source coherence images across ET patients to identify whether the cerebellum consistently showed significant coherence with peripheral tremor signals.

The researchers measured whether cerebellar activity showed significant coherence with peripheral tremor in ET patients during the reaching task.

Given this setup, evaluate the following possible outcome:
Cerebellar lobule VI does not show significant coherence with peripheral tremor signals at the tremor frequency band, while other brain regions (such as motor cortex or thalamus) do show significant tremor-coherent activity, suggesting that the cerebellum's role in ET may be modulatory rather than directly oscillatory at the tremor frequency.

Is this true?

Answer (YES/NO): NO